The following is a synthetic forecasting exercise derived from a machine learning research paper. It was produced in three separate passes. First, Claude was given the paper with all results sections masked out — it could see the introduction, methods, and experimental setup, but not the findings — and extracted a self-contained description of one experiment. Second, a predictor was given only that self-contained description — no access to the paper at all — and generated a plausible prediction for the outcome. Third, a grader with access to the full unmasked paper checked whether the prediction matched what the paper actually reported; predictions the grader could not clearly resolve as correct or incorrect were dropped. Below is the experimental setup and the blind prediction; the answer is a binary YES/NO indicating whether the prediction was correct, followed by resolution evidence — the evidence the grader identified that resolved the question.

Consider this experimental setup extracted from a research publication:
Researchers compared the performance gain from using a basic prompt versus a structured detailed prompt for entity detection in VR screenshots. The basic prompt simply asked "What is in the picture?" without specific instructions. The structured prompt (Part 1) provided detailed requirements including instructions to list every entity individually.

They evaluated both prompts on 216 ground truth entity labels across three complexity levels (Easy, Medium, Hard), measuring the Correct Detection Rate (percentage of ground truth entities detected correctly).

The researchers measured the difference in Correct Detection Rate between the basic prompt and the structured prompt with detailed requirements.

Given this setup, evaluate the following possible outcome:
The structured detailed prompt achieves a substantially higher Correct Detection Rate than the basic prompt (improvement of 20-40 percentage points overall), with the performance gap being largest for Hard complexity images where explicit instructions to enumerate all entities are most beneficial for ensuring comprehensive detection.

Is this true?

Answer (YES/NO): NO